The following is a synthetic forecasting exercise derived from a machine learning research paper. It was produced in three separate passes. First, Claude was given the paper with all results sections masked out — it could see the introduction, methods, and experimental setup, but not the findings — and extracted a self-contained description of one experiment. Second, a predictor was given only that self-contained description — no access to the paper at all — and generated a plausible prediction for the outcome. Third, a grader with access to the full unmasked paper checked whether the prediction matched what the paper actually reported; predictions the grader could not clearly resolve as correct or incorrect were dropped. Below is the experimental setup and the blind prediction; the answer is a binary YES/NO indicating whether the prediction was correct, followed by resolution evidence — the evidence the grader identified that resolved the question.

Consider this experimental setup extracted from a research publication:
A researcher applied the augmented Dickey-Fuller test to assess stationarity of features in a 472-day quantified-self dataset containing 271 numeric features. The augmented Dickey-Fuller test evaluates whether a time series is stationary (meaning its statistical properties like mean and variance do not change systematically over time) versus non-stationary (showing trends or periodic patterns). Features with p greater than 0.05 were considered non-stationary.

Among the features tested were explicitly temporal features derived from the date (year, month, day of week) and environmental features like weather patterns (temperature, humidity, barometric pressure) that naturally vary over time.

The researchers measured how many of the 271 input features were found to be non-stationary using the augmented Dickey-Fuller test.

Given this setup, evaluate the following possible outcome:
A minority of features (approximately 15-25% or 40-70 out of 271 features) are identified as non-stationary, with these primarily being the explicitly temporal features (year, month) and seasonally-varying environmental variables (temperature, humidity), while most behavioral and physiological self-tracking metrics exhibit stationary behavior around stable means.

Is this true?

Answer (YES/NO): NO